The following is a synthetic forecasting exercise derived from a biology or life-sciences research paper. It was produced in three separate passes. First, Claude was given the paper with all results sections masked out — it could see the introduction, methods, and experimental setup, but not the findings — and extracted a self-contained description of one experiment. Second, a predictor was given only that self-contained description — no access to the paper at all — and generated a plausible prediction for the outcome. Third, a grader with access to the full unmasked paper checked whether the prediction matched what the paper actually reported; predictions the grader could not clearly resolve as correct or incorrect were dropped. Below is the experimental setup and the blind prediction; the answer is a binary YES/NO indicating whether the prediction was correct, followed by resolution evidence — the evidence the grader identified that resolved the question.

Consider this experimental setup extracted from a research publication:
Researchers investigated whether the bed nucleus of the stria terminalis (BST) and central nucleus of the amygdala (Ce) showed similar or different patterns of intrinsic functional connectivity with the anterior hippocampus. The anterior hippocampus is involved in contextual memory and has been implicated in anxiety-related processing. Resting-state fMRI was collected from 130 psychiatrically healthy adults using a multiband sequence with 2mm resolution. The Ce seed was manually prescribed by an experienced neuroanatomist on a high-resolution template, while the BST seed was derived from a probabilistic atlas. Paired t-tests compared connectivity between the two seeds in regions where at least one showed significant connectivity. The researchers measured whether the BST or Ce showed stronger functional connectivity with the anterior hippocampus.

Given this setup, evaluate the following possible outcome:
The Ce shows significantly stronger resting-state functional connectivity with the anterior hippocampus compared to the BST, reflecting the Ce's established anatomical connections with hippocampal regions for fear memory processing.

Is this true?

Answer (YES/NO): YES